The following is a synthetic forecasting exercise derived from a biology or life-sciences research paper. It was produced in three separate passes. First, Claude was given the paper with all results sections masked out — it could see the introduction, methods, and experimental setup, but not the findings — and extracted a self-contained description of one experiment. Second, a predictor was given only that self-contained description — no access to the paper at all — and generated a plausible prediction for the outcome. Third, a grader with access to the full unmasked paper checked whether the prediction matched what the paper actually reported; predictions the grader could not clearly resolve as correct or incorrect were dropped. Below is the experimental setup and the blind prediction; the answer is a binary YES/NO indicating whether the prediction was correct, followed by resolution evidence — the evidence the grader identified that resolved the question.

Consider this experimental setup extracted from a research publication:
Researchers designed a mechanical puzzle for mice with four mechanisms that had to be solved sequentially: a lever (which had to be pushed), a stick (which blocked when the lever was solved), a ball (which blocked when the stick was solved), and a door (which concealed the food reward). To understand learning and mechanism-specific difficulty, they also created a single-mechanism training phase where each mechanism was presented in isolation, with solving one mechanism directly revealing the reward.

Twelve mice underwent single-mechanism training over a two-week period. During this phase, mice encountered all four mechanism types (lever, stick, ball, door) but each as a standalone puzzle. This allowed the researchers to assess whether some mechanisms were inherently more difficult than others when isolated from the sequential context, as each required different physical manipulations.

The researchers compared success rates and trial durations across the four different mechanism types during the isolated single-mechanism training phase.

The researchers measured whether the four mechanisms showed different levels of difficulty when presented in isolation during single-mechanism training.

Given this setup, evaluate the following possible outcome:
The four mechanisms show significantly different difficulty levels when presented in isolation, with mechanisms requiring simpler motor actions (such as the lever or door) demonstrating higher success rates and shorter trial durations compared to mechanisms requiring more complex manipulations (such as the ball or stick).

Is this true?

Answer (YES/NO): NO